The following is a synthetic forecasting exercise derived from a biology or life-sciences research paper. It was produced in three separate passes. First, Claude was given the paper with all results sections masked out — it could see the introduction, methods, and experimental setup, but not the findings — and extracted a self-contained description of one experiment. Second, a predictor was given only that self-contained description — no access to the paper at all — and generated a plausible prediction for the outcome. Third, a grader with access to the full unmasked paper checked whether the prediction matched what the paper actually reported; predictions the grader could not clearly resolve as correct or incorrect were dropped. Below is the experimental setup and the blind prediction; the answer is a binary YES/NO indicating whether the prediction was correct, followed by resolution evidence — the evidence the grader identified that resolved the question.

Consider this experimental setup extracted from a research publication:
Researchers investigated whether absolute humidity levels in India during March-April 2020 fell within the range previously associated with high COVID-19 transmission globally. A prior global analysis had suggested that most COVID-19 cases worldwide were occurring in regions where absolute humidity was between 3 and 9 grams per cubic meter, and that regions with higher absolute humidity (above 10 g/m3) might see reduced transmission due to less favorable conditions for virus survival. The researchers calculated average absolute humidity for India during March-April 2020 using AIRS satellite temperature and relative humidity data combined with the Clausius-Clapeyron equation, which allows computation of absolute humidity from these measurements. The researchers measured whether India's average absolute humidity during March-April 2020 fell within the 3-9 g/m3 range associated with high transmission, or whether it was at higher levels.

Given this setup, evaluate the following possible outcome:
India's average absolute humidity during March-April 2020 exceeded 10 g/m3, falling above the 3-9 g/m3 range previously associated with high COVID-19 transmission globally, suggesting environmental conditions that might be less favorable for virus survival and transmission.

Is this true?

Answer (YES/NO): NO